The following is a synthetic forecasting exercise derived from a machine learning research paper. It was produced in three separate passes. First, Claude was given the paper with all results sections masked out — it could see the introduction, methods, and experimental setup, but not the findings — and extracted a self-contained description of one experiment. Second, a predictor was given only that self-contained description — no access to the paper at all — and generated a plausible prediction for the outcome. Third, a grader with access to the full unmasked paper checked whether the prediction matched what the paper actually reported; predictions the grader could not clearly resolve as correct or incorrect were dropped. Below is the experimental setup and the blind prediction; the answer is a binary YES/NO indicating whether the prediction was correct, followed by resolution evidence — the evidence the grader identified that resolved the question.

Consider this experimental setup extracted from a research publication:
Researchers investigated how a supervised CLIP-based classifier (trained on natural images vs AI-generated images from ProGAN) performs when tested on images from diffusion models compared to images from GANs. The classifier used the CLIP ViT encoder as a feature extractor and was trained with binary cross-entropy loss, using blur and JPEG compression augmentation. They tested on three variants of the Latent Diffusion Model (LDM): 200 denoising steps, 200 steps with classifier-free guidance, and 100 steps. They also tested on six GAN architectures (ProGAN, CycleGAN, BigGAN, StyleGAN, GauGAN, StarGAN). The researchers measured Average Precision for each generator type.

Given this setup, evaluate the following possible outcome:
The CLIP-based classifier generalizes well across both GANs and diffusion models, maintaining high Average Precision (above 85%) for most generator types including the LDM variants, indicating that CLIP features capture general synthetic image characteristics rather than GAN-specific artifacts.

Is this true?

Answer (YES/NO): NO